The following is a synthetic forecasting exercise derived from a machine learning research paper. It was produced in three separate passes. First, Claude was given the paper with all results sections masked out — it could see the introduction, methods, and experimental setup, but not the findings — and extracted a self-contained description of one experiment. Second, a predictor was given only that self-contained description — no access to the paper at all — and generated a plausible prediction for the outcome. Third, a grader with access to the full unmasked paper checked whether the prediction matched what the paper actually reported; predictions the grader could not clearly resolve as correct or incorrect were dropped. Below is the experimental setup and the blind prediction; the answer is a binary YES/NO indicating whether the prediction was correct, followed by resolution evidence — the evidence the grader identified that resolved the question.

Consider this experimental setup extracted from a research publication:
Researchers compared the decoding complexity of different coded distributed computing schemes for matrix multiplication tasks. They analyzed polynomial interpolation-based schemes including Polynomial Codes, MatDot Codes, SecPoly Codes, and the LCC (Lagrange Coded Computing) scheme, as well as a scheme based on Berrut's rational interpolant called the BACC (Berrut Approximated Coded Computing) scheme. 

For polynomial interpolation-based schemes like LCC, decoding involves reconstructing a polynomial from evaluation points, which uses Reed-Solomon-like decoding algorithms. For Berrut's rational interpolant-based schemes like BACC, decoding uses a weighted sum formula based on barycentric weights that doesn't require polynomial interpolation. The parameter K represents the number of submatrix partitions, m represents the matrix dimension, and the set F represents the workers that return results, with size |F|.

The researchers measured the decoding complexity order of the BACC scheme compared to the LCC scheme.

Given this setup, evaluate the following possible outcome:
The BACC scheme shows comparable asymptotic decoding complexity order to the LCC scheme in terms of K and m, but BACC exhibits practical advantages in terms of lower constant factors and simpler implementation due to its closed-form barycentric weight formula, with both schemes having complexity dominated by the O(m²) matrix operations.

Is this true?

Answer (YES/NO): NO